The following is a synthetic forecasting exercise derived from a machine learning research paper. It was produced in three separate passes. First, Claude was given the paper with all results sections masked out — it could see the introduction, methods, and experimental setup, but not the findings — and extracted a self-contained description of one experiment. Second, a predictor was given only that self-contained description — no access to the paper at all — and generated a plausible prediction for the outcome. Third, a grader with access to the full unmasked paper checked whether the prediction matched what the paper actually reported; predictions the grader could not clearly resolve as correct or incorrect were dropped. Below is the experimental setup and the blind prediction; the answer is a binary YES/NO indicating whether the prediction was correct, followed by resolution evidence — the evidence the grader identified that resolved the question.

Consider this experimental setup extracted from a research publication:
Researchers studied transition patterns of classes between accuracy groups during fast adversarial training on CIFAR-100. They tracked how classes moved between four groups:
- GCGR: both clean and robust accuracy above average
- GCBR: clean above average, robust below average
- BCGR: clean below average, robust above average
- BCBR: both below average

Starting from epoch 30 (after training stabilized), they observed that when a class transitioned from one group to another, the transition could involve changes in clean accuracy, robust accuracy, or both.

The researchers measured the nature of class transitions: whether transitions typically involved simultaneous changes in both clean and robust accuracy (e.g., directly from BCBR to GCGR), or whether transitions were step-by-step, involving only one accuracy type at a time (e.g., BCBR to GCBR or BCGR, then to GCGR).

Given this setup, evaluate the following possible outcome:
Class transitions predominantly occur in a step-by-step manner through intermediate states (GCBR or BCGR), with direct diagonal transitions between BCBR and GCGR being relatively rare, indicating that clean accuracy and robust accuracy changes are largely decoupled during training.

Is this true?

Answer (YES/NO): YES